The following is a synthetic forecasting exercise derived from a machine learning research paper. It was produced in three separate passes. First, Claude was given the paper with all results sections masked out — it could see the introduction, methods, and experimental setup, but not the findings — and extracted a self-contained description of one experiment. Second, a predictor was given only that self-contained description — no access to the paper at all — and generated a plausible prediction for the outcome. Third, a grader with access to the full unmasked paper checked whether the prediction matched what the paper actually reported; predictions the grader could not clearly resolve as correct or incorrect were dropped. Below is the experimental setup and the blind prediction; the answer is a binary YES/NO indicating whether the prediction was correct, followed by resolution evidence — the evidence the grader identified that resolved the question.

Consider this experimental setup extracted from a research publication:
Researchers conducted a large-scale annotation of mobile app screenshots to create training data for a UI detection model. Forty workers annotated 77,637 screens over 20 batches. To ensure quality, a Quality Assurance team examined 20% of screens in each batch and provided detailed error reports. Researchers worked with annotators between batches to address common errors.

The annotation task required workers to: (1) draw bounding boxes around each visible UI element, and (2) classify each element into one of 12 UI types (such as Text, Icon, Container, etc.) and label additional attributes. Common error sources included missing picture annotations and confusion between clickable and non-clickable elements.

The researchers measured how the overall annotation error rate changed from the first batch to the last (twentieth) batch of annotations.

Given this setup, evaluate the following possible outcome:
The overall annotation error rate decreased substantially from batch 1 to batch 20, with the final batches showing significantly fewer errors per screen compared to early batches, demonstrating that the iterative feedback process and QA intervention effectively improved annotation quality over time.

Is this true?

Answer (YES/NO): YES